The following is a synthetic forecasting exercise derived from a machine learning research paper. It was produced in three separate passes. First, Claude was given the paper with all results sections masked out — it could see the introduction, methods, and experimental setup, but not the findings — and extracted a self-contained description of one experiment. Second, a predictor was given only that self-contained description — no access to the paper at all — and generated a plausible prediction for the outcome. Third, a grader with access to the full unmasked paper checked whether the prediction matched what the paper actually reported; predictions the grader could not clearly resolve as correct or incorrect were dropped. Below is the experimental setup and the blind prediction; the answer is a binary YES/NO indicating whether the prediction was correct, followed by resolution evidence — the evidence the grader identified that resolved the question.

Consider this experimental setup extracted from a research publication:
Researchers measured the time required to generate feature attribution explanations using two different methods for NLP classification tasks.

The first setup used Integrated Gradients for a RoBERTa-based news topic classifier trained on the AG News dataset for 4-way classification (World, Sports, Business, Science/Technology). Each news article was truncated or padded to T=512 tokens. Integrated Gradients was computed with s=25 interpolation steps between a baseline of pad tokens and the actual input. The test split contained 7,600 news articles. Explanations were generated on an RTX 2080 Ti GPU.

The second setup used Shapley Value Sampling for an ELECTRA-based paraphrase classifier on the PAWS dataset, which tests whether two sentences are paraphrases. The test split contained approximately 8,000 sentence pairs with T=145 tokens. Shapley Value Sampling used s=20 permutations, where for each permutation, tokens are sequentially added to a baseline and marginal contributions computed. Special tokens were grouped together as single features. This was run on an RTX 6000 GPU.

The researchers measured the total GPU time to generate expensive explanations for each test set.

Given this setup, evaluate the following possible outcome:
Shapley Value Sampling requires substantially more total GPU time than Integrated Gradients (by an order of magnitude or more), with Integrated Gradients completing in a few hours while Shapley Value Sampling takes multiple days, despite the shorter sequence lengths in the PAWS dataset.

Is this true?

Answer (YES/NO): NO